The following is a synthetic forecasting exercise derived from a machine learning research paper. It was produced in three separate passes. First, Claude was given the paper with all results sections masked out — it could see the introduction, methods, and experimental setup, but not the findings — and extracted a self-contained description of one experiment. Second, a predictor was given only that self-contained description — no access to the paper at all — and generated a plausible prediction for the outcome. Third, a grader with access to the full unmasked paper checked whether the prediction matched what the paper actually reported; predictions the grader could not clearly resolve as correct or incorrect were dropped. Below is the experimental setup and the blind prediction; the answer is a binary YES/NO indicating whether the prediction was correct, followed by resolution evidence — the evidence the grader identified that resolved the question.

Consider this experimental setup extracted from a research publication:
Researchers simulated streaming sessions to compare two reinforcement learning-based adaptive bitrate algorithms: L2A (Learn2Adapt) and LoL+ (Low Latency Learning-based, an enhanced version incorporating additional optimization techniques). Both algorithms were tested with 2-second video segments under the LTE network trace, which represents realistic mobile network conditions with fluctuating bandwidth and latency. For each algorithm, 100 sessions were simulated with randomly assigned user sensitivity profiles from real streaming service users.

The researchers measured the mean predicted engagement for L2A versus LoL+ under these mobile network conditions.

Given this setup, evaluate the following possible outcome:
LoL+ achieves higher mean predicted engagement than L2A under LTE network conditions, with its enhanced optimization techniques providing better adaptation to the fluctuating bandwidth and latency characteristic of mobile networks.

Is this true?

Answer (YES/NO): YES